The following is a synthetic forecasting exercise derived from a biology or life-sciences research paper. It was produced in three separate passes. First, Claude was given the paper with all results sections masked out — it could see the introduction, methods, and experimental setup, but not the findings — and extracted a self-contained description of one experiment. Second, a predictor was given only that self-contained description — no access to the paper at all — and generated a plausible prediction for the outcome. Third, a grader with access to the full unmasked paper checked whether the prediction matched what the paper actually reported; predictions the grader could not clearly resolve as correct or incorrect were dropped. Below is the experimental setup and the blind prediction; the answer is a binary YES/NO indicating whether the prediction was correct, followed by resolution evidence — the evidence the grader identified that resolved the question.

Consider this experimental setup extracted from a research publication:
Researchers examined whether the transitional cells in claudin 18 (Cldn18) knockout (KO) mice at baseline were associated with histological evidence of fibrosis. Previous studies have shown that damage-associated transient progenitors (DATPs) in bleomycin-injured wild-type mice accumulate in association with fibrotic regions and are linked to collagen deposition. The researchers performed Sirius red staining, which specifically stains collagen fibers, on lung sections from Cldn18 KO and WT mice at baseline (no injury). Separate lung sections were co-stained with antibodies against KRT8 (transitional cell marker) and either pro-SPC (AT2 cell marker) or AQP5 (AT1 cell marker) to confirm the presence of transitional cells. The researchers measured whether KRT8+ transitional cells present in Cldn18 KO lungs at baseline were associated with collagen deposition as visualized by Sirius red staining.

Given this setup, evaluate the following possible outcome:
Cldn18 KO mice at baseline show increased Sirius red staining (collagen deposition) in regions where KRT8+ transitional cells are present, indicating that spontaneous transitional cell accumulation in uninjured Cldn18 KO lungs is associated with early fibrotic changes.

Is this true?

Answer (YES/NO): NO